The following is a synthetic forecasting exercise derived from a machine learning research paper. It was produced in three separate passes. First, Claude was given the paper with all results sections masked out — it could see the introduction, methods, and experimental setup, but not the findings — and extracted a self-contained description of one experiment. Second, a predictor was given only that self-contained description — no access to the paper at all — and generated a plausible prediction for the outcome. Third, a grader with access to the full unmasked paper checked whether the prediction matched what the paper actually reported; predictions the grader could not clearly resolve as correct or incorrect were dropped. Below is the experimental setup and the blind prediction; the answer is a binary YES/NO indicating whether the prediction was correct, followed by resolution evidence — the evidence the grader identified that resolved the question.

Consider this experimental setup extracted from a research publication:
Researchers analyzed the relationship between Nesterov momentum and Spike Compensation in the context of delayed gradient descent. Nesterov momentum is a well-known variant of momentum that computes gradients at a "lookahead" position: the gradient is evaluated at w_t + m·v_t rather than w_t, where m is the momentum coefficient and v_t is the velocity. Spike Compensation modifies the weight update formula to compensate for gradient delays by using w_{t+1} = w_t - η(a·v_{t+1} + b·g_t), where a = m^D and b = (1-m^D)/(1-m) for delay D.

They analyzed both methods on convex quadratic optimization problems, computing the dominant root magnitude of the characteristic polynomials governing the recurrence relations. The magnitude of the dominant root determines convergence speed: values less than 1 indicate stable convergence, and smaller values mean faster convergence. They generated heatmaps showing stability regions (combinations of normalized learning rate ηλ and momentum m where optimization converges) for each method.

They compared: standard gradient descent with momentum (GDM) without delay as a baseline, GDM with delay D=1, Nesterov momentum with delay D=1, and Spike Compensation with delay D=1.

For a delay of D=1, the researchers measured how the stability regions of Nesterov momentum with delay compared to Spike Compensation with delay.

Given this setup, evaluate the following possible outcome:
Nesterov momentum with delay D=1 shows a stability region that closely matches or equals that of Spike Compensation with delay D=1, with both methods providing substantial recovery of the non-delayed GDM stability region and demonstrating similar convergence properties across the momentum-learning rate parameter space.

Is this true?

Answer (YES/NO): YES